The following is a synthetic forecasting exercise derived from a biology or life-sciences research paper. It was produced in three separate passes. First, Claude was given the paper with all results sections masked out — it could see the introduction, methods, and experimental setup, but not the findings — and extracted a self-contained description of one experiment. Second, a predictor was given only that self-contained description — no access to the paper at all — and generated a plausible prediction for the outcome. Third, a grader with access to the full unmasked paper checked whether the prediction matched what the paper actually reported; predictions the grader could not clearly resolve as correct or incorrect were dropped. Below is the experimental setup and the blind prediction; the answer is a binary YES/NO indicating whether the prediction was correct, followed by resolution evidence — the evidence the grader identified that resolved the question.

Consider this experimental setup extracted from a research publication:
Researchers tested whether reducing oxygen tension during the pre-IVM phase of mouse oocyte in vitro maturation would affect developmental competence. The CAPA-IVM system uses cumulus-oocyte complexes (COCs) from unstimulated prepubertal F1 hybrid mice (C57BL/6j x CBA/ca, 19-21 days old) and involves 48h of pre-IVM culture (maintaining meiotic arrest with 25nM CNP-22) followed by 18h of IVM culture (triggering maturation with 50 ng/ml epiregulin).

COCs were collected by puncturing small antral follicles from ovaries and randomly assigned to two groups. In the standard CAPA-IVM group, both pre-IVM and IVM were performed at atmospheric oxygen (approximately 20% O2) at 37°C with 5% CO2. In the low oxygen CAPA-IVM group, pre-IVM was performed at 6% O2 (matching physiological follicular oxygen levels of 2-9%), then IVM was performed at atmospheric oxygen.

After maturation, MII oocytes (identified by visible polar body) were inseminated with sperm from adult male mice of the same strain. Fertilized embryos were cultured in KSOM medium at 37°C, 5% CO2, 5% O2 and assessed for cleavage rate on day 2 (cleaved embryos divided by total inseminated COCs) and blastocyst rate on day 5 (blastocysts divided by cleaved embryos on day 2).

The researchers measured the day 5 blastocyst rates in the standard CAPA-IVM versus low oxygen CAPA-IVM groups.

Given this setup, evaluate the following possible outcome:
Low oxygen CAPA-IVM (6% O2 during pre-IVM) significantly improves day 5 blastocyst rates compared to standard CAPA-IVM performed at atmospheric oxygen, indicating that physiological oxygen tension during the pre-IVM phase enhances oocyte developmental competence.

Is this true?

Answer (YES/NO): NO